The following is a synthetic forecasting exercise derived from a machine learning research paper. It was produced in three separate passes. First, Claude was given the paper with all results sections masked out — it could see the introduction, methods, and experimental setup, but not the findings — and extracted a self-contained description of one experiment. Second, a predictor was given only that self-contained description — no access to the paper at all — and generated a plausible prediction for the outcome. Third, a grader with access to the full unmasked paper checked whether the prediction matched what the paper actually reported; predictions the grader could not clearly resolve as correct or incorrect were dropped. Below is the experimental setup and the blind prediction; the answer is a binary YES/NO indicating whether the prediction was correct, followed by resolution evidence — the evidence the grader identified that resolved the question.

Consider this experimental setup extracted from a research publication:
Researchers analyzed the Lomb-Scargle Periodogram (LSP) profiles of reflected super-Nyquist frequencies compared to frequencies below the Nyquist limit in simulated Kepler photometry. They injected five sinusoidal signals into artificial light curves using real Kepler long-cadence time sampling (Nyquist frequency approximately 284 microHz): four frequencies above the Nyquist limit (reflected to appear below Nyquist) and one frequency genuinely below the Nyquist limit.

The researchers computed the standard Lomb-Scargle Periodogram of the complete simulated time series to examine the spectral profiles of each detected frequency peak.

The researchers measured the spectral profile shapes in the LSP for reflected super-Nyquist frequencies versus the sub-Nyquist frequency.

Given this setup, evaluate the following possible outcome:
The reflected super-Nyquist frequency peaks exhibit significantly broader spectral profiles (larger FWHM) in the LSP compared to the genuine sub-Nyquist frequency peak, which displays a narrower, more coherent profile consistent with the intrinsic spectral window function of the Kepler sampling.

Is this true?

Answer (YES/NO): NO